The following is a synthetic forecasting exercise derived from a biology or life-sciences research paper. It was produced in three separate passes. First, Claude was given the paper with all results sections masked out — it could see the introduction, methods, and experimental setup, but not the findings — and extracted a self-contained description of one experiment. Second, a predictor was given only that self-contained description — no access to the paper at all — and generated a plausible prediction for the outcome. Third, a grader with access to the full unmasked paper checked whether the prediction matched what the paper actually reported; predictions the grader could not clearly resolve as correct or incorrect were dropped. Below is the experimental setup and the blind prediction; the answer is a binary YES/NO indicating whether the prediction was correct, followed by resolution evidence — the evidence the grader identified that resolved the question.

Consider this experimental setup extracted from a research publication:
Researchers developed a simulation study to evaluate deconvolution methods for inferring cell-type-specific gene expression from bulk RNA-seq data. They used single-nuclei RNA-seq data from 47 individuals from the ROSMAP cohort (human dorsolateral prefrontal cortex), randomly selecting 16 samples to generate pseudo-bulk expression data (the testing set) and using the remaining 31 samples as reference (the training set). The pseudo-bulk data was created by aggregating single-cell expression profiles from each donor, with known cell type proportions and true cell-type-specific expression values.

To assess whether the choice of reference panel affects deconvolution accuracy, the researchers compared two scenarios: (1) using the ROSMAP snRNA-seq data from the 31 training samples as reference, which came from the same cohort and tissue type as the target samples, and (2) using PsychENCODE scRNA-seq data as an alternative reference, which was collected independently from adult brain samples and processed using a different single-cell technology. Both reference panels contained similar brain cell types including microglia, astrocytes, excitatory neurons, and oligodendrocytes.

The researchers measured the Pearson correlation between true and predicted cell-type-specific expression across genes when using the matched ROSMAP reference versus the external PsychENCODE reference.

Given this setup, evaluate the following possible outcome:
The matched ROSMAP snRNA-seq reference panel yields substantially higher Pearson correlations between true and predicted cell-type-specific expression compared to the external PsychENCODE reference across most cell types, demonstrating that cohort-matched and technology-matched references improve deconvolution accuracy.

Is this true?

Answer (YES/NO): NO